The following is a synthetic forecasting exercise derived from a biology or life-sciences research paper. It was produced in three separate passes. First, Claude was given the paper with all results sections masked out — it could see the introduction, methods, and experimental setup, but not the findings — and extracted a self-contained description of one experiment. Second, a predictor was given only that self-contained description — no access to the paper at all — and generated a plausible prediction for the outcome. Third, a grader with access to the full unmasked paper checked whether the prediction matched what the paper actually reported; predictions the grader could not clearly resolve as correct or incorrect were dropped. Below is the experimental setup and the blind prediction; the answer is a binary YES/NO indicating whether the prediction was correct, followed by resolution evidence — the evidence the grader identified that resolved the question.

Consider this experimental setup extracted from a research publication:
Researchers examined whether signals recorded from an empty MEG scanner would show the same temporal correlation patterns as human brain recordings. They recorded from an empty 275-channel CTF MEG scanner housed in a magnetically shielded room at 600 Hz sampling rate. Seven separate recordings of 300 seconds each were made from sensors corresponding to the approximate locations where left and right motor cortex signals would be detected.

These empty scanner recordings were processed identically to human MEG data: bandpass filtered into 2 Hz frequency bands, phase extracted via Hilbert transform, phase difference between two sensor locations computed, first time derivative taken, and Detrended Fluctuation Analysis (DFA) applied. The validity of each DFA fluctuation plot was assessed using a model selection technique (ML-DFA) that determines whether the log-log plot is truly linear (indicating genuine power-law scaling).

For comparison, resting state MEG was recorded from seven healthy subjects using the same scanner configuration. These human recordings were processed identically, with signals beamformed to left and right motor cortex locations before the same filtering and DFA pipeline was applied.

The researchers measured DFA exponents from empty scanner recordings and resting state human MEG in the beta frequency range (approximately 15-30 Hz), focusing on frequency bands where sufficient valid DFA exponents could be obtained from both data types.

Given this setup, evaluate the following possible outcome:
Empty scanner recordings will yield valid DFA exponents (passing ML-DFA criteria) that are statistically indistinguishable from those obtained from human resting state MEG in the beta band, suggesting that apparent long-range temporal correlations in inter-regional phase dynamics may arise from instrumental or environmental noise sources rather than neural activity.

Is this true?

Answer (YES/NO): NO